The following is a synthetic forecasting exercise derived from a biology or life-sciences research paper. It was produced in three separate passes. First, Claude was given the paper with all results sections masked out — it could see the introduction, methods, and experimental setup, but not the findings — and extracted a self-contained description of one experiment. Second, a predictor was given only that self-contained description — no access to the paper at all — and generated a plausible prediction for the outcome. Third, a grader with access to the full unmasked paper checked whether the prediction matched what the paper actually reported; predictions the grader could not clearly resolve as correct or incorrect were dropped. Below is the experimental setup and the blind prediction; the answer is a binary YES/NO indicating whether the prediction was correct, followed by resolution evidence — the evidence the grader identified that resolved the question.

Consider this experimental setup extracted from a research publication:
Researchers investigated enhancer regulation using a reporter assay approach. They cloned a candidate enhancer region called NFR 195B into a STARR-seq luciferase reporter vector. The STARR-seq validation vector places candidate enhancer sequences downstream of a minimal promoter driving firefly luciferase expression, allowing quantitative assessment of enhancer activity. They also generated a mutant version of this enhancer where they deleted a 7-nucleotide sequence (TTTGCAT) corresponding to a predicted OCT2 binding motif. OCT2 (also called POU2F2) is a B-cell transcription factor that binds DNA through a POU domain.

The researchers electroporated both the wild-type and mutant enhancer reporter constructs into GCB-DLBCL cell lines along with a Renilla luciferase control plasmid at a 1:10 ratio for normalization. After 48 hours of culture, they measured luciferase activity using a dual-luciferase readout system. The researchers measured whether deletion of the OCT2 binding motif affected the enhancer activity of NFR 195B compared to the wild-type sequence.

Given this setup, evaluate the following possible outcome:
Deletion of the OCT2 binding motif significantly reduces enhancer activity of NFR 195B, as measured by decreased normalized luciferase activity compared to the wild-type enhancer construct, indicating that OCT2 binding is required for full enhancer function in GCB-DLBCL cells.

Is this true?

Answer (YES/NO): YES